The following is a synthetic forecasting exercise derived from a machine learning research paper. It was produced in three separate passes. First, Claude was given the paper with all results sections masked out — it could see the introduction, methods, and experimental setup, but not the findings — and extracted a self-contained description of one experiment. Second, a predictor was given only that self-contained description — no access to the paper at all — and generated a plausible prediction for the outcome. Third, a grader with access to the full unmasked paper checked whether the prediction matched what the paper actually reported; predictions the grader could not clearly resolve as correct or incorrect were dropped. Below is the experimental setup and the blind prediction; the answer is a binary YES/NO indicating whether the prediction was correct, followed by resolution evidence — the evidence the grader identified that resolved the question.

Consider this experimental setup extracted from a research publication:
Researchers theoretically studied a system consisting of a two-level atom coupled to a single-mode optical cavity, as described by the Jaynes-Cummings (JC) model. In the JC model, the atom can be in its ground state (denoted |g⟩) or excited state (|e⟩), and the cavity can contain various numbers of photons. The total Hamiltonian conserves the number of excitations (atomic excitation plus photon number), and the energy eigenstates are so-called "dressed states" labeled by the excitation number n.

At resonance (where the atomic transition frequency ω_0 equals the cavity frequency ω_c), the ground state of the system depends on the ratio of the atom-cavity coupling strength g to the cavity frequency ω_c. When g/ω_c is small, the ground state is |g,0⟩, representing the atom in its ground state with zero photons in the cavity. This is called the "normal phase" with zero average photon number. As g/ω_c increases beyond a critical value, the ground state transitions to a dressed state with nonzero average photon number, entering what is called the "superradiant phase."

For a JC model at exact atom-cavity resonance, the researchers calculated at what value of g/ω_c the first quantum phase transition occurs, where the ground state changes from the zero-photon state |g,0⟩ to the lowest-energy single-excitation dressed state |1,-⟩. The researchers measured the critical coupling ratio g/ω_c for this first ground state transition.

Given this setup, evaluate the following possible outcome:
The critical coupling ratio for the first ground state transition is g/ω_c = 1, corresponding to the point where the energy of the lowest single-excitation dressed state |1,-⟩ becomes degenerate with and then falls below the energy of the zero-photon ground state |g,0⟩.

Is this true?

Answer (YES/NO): YES